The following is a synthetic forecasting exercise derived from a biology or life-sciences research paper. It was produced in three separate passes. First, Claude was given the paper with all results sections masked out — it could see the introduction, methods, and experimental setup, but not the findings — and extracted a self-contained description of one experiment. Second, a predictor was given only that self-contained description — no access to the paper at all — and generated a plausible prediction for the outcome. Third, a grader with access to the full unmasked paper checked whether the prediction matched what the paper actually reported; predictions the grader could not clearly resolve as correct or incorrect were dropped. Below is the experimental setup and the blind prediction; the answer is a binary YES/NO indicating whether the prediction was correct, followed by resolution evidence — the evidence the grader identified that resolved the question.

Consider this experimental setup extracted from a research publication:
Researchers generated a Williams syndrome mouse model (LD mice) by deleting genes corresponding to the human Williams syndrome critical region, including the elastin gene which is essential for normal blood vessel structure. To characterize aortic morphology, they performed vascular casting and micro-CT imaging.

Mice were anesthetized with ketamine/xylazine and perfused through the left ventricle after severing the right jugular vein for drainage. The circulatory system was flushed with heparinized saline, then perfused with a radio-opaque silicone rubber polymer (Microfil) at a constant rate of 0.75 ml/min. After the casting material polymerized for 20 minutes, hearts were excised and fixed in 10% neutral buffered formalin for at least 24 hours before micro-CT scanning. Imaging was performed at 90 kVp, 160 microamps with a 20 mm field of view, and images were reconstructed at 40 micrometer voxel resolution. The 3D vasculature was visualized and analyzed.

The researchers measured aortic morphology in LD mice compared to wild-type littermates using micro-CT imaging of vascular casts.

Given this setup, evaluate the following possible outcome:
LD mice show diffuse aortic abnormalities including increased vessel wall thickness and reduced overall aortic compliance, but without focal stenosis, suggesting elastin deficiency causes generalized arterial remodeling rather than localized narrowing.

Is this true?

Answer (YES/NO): NO